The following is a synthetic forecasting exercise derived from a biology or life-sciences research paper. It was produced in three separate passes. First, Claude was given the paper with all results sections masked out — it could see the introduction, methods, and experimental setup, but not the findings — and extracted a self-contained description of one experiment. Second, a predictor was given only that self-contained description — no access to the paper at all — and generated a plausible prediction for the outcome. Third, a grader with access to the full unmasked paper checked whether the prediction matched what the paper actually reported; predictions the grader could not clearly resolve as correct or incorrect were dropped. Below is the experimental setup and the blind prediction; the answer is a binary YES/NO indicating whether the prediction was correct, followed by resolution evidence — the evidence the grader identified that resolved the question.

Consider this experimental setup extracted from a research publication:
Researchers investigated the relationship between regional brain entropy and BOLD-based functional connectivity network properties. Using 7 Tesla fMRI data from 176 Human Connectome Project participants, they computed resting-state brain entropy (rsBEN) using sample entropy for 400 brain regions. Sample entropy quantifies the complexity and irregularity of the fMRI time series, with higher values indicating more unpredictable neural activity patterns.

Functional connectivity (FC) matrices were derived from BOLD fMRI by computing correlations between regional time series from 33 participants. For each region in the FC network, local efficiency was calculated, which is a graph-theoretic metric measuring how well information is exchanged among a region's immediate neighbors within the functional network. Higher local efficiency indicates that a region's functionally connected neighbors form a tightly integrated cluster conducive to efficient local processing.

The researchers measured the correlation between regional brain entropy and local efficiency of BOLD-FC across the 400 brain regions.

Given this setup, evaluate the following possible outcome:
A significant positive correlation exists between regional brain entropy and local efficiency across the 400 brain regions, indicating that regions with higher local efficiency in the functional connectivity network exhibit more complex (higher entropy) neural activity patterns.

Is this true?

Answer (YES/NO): NO